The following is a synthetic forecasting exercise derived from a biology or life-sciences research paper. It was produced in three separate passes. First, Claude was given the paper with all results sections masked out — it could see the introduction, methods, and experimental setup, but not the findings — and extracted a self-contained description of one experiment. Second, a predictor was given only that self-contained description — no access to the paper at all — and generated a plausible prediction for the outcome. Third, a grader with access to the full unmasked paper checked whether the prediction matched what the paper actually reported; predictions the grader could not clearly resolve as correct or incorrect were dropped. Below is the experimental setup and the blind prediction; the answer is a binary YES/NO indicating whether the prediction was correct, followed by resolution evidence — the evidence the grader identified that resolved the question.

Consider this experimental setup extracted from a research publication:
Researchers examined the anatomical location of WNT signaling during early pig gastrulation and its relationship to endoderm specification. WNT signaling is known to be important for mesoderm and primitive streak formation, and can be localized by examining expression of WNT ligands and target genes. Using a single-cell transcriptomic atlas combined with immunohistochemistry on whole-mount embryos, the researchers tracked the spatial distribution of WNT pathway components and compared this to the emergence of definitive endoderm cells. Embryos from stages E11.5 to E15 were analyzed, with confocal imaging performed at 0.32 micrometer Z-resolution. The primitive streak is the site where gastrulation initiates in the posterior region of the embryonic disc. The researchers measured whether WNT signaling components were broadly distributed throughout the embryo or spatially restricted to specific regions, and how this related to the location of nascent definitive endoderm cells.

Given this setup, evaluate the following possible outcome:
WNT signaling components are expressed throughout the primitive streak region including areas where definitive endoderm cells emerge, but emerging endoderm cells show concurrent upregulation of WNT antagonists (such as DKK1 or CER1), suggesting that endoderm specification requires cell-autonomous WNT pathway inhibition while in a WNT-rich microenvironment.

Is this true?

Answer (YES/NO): NO